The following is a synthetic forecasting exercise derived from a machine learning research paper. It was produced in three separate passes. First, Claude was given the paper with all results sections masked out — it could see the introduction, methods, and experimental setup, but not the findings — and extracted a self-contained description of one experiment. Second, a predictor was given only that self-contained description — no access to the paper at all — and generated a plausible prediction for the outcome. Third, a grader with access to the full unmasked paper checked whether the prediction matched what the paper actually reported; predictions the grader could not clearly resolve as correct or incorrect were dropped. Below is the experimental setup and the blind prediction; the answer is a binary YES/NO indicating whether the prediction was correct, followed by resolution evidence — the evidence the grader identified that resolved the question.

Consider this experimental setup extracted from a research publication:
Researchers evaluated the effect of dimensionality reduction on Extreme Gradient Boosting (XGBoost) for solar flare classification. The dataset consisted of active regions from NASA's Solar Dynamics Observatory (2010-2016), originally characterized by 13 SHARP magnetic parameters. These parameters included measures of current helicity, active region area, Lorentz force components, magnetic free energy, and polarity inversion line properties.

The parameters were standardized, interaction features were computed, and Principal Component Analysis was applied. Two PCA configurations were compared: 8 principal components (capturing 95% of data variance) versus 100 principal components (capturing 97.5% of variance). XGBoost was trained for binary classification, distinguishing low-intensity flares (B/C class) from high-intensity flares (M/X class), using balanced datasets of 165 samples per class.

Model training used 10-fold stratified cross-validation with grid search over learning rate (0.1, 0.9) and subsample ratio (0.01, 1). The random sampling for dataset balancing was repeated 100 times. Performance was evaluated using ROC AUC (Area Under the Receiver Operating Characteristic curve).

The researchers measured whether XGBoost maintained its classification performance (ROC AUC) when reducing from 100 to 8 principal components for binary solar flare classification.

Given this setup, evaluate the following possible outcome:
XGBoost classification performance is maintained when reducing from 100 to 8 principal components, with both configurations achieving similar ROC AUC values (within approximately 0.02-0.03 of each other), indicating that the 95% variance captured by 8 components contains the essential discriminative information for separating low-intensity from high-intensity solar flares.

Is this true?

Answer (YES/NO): NO